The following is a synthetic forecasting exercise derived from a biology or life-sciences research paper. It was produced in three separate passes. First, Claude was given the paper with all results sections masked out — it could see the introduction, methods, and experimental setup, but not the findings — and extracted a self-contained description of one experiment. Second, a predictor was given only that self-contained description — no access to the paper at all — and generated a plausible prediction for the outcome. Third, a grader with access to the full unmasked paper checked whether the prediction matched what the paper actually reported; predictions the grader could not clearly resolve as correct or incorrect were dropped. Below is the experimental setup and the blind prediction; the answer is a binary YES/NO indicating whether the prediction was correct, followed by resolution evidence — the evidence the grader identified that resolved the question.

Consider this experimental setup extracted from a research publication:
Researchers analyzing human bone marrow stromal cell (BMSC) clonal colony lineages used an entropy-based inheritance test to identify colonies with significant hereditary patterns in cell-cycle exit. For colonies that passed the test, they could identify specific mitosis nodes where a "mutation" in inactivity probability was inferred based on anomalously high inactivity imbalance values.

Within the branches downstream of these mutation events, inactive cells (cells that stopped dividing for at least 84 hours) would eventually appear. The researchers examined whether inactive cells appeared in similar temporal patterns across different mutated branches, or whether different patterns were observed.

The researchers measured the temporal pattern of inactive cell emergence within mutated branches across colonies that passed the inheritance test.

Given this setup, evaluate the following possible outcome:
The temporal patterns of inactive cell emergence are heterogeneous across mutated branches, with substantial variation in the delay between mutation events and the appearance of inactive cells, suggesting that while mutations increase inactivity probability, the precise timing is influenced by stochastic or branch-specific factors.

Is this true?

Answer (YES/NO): YES